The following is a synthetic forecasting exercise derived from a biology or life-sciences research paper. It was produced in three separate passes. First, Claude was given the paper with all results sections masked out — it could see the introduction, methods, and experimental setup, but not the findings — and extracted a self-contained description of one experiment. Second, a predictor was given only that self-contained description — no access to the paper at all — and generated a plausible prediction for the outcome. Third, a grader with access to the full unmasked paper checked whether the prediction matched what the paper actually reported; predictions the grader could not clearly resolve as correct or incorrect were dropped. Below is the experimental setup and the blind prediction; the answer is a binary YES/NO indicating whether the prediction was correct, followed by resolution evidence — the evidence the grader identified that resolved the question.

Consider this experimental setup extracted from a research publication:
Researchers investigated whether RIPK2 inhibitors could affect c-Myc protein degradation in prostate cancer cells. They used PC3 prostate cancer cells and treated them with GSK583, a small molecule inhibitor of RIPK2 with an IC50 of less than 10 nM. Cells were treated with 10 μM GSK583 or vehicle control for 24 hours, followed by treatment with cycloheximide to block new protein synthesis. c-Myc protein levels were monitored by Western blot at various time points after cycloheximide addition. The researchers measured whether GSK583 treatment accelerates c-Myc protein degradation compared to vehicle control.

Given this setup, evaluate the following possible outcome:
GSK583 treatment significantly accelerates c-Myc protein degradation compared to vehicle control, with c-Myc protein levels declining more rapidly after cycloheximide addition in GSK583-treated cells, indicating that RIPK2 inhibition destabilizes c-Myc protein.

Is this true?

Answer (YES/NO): YES